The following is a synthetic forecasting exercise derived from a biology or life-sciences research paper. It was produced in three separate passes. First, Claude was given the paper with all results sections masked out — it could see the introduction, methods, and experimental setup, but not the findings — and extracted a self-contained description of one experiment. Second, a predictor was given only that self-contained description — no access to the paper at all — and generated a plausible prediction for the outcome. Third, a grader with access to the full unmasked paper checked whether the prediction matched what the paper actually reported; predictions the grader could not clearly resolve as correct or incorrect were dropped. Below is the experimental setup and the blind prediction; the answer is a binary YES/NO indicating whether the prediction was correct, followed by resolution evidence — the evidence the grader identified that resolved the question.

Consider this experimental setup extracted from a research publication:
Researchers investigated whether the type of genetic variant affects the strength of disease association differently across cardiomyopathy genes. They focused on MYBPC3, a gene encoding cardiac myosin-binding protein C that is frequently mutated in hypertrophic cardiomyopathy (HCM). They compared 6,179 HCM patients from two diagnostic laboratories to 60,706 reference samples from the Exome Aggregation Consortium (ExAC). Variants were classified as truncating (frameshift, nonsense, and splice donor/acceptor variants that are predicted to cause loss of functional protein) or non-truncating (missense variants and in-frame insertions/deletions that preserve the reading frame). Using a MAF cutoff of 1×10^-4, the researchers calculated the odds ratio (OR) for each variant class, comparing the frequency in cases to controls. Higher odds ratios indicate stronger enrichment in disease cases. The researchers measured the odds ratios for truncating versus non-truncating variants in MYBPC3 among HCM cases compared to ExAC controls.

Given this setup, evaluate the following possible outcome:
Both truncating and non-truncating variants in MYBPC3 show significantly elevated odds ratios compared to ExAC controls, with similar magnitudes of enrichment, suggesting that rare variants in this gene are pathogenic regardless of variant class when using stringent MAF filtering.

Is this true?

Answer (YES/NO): NO